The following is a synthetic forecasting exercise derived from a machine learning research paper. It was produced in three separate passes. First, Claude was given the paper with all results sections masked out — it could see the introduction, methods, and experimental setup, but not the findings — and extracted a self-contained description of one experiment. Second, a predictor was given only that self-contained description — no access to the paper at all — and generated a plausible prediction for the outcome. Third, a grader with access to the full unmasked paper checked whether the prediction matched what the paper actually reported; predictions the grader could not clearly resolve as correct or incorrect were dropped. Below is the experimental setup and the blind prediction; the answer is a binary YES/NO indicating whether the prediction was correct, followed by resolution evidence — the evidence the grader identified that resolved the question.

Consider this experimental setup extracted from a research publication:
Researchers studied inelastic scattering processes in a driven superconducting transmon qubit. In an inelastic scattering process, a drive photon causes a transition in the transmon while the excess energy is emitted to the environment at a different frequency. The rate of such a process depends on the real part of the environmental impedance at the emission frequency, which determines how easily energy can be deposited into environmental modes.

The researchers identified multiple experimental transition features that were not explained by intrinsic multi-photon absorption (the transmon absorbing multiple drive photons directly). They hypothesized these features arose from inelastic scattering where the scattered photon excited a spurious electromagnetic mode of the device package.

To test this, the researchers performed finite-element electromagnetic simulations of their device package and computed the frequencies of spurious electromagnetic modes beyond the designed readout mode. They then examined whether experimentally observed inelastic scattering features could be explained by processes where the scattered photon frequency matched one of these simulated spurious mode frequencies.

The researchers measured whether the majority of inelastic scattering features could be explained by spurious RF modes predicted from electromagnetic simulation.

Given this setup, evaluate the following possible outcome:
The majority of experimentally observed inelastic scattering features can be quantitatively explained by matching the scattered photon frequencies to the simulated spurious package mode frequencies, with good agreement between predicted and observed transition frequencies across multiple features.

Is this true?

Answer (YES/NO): YES